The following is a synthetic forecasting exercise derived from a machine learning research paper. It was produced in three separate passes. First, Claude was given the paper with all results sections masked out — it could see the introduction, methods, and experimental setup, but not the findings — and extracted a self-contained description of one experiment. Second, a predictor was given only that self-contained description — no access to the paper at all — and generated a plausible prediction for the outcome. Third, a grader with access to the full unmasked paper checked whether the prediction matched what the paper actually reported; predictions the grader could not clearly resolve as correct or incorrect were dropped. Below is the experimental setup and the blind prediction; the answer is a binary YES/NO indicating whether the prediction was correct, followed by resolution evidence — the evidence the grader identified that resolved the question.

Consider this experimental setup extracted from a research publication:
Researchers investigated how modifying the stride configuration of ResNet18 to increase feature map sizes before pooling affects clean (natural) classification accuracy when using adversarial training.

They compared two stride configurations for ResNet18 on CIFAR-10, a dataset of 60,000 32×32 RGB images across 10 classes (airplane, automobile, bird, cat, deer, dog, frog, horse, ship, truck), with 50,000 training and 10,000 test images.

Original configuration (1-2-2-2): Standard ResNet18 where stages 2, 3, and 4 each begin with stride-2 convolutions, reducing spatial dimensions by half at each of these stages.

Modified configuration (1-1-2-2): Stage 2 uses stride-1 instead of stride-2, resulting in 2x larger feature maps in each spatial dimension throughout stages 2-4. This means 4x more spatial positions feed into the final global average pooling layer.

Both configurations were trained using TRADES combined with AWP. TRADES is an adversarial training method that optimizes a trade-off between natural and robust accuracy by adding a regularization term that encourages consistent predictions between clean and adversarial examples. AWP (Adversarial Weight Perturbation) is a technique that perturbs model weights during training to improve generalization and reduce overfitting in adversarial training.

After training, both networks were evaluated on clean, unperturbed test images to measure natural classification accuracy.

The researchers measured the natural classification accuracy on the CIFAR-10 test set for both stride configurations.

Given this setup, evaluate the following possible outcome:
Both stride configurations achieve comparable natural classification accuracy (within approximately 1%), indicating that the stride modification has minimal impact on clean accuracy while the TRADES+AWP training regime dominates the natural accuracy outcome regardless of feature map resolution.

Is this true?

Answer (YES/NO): NO